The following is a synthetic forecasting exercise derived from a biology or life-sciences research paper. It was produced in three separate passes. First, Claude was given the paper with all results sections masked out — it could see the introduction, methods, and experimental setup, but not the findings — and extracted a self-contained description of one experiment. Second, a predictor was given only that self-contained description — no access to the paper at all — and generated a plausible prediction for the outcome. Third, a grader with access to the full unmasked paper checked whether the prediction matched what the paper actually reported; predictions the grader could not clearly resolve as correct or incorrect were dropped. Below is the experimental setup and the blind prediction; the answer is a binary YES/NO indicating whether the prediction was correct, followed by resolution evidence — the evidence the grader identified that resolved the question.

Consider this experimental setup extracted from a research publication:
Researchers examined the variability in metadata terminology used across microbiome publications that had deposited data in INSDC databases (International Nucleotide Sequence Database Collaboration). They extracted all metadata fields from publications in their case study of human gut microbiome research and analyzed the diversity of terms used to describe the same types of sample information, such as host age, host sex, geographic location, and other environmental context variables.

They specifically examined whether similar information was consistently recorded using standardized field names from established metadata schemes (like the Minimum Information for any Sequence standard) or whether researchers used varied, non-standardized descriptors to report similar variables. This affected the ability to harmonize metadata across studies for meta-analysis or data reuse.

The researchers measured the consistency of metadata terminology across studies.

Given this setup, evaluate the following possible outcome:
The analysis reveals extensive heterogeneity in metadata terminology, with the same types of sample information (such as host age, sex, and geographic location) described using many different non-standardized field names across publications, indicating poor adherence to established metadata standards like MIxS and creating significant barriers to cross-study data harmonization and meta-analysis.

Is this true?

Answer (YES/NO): YES